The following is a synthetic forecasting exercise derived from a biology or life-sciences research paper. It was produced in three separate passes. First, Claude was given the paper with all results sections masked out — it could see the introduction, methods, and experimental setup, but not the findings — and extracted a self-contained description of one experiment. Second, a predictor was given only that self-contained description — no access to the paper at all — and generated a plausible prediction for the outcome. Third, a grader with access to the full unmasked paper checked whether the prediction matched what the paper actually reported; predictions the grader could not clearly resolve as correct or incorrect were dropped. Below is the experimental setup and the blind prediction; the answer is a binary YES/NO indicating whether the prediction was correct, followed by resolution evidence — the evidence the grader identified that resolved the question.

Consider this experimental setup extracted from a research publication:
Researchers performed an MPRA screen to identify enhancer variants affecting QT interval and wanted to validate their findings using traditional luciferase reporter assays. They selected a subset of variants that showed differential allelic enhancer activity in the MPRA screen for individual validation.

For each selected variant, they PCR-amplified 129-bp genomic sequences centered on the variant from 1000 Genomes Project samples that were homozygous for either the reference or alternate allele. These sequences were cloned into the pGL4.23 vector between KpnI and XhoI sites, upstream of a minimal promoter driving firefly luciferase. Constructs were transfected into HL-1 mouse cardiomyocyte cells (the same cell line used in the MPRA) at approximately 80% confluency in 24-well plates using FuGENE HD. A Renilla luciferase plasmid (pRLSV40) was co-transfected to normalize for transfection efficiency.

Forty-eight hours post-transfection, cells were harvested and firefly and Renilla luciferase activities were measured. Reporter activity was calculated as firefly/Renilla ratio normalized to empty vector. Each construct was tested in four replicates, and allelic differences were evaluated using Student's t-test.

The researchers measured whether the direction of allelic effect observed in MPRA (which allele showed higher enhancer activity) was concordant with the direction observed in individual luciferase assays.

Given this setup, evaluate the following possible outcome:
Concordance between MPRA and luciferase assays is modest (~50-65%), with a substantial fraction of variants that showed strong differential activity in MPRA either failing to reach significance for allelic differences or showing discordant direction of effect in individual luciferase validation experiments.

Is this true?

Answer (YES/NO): NO